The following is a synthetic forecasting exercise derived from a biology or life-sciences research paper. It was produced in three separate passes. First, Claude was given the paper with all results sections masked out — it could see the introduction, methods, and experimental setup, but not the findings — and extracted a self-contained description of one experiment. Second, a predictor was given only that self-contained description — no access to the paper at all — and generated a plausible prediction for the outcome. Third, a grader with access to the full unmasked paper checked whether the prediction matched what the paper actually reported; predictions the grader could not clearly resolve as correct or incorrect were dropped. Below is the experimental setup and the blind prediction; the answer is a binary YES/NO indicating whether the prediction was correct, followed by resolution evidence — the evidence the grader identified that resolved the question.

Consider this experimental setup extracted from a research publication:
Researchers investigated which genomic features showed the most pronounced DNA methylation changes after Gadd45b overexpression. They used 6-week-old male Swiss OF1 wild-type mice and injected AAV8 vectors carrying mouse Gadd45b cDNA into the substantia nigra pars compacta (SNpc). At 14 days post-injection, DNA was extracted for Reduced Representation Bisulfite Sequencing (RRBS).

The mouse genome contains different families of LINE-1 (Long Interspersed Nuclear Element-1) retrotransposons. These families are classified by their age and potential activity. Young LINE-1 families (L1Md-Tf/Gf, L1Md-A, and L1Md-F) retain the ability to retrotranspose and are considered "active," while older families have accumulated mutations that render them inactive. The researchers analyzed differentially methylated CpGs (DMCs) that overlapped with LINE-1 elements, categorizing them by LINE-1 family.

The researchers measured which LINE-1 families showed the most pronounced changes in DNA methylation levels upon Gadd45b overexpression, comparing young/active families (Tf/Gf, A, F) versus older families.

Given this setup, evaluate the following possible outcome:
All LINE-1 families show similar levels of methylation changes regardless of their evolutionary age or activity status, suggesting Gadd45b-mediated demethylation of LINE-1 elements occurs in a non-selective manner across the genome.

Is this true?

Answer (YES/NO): NO